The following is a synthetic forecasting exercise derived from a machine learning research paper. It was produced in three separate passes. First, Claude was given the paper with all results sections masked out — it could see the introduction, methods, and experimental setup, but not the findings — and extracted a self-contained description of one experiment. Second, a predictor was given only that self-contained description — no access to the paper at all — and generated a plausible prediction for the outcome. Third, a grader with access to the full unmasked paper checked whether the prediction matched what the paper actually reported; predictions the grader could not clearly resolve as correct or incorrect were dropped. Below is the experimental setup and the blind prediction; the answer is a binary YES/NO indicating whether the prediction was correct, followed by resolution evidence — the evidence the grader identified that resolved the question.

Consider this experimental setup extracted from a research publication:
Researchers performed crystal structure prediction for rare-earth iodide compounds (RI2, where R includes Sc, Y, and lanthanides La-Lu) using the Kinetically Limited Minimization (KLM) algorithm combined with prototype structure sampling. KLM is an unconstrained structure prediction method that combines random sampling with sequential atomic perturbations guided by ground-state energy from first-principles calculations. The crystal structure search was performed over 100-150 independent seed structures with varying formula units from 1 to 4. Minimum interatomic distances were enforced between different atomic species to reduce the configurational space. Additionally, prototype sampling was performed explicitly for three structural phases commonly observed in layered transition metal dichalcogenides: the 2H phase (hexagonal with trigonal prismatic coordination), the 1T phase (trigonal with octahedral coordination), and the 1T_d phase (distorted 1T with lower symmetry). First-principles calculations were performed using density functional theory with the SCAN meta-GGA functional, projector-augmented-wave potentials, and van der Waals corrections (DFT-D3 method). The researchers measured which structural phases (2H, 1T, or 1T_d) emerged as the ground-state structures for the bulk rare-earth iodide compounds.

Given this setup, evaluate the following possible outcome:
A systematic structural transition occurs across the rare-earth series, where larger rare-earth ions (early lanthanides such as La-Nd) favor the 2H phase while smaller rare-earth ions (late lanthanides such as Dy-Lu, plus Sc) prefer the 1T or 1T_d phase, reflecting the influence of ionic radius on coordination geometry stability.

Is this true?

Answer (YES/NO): NO